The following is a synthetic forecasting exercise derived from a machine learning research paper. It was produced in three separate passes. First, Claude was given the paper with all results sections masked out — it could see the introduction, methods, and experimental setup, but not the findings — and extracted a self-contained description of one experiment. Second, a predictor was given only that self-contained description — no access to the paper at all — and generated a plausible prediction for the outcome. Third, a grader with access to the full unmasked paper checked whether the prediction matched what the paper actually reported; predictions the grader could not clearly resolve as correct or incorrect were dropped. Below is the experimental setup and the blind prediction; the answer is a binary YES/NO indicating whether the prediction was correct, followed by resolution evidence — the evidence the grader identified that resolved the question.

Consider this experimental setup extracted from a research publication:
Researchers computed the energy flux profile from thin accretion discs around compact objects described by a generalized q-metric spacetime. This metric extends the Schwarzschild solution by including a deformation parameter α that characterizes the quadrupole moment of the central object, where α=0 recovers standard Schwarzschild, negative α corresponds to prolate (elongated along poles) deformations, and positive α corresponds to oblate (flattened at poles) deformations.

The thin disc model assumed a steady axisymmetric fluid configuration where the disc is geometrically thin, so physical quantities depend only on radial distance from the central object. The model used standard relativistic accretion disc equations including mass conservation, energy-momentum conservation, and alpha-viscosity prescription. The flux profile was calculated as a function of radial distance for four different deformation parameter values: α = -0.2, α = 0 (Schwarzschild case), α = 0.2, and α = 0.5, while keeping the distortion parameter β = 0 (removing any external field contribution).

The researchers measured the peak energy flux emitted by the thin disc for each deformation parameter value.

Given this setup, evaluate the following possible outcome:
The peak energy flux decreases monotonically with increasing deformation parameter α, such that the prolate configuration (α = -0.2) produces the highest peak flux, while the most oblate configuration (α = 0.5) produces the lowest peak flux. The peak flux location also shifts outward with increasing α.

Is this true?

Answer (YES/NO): YES